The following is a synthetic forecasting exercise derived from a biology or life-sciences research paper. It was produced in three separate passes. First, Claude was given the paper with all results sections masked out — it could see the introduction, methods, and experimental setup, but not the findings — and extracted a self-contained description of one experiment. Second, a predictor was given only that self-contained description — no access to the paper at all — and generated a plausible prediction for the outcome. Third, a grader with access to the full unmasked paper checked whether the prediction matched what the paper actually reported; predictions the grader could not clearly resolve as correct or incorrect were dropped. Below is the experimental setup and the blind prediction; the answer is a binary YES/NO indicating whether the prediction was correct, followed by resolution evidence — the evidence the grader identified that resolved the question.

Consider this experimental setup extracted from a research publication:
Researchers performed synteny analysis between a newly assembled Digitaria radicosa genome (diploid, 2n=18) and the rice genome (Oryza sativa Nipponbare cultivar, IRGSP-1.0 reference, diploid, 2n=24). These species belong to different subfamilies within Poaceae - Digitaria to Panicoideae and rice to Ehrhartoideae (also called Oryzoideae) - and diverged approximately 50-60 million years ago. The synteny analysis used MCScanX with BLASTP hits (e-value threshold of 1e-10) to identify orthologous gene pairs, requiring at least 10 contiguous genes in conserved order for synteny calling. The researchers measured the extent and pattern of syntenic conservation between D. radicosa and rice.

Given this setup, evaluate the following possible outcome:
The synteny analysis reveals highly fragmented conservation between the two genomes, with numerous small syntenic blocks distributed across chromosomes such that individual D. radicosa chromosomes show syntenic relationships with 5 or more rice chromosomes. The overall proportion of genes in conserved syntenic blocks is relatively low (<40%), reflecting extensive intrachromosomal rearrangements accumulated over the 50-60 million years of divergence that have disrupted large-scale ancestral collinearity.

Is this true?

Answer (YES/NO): NO